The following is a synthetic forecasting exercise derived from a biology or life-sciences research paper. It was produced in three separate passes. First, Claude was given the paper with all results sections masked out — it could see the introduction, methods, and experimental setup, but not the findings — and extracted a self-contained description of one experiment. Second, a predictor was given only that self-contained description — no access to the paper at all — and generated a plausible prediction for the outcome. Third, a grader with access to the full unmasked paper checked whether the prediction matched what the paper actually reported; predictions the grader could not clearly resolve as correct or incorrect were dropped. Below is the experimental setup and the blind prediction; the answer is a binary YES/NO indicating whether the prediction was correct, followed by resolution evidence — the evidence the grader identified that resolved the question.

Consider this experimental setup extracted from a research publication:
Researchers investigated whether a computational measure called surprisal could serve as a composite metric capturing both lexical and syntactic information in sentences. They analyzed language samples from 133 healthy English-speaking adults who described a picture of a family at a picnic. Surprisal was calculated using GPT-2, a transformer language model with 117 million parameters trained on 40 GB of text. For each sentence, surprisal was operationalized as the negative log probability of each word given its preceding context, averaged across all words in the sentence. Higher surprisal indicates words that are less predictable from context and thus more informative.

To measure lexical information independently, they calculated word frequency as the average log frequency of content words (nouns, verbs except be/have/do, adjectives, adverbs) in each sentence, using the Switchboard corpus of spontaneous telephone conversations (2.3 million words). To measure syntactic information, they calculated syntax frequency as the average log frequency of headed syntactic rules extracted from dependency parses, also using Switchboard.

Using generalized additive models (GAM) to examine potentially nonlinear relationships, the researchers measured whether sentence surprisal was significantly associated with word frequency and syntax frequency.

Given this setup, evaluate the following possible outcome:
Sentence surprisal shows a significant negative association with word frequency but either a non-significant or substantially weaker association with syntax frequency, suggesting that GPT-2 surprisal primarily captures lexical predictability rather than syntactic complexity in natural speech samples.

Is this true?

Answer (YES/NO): NO